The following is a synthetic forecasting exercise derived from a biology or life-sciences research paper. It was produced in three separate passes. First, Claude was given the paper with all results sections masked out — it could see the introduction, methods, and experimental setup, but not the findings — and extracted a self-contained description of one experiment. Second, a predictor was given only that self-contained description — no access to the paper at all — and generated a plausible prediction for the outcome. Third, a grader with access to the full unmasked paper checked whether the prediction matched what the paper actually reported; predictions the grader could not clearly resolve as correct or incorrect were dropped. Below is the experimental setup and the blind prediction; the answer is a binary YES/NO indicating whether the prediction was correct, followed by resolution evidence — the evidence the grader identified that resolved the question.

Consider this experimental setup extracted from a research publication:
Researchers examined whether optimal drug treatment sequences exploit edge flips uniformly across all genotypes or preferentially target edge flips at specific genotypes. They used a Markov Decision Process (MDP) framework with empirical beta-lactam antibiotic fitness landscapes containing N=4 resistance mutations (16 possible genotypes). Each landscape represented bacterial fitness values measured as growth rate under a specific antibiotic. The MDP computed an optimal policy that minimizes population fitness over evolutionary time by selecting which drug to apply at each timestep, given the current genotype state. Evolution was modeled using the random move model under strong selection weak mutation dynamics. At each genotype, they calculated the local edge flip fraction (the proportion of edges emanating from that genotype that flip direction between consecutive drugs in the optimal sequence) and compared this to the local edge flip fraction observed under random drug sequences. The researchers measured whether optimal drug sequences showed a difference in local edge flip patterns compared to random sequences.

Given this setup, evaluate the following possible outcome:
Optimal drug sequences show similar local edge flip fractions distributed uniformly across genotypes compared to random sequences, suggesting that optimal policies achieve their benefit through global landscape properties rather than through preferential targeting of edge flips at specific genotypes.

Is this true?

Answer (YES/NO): NO